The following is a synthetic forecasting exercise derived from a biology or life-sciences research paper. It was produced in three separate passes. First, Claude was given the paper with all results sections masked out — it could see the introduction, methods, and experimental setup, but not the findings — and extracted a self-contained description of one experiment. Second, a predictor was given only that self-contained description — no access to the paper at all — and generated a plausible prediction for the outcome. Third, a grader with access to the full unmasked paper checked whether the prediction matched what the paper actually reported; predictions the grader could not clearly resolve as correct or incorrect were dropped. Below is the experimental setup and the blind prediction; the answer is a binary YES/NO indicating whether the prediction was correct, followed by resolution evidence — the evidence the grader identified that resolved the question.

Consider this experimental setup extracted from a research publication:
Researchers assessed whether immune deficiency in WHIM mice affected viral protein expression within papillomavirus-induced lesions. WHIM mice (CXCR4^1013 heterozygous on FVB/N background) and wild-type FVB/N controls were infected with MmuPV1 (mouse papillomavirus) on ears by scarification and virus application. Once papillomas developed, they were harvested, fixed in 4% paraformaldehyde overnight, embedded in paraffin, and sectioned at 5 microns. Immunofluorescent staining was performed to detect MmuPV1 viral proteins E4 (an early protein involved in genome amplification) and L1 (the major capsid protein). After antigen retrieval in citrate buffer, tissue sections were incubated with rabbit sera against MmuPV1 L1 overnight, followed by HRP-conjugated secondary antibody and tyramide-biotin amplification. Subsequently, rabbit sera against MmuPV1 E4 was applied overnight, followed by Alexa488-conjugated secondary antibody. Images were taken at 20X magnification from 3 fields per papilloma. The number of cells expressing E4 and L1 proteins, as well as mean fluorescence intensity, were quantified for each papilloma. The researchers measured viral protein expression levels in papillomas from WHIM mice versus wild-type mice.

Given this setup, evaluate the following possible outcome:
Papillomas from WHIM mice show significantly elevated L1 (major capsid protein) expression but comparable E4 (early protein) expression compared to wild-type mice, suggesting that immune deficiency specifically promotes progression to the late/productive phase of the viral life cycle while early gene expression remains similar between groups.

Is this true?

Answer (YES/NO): NO